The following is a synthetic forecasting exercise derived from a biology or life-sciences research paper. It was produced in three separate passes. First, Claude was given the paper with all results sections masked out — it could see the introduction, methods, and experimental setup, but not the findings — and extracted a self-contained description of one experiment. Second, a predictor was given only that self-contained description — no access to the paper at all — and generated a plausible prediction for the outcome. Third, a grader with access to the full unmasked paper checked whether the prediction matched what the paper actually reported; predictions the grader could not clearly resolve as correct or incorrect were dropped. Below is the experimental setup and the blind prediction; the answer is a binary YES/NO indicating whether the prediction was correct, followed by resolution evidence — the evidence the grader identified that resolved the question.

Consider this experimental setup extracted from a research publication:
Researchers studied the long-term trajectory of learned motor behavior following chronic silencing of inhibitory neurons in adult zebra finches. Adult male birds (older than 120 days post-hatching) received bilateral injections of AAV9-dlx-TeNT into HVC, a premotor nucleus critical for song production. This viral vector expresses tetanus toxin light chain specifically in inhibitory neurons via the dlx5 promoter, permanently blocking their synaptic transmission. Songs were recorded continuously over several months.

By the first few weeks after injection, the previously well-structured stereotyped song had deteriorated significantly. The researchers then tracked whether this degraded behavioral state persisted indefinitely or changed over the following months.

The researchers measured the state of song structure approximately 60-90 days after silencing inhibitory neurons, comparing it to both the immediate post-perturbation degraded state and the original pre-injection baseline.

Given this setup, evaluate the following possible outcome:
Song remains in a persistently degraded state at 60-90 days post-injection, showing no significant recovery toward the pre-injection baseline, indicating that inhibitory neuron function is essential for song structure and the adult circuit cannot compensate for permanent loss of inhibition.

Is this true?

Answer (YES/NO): NO